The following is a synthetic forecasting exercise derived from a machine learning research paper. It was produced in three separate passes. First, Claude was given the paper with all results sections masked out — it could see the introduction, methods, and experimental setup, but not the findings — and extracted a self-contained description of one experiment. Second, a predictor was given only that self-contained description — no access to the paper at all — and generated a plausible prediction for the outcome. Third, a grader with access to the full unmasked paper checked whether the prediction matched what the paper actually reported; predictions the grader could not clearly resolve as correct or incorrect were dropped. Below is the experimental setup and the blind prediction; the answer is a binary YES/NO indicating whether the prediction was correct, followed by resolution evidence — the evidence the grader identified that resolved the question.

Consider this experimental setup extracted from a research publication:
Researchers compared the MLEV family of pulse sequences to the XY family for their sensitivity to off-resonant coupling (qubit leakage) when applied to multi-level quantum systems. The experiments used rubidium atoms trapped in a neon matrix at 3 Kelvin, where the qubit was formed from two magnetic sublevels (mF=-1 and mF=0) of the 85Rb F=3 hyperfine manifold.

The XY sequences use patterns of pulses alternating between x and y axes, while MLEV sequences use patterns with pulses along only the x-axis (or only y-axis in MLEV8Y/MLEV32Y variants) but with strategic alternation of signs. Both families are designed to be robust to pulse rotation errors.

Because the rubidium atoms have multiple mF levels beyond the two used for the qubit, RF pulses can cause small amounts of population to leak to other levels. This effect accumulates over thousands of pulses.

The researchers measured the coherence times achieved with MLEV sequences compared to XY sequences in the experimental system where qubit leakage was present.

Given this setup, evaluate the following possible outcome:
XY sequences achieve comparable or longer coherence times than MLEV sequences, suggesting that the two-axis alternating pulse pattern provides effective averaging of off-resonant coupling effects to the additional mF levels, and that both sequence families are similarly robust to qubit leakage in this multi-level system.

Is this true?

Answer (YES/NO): NO